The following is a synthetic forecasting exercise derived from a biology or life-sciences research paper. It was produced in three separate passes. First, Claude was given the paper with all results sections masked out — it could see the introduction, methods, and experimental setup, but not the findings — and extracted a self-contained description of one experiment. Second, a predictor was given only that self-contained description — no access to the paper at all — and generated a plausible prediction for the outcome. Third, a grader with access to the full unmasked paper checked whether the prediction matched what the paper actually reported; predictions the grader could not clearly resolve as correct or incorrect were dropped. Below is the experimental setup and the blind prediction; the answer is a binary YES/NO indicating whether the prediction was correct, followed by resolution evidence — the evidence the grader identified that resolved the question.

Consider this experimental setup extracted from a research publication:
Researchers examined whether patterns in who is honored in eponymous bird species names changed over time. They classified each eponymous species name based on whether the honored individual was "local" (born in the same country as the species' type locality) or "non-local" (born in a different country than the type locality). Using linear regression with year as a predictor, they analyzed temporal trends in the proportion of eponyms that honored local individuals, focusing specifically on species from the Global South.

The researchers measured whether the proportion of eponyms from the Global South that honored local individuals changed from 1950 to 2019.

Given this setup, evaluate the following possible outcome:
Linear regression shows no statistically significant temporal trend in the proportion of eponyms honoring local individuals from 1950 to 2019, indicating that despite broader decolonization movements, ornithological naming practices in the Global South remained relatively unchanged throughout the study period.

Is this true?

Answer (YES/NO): NO